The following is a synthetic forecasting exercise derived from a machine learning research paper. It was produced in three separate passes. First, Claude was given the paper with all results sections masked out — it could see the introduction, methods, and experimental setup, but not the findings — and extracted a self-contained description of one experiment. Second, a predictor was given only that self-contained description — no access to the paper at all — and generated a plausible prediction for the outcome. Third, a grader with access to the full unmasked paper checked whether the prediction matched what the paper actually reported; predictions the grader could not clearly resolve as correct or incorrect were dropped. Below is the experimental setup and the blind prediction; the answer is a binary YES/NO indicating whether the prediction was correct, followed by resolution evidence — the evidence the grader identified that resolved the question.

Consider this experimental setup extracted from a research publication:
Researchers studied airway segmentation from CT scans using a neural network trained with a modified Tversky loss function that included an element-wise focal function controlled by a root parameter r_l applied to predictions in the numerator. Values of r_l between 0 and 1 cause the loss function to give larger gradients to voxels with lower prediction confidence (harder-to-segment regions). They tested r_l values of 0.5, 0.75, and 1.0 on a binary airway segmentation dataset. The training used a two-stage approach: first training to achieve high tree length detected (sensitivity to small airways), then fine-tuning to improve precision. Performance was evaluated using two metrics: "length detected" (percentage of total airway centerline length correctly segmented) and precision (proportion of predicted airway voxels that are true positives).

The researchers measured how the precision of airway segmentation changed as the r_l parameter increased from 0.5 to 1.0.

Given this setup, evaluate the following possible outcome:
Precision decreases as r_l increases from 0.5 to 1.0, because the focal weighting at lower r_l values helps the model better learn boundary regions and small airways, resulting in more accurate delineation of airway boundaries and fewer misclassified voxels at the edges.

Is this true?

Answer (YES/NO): YES